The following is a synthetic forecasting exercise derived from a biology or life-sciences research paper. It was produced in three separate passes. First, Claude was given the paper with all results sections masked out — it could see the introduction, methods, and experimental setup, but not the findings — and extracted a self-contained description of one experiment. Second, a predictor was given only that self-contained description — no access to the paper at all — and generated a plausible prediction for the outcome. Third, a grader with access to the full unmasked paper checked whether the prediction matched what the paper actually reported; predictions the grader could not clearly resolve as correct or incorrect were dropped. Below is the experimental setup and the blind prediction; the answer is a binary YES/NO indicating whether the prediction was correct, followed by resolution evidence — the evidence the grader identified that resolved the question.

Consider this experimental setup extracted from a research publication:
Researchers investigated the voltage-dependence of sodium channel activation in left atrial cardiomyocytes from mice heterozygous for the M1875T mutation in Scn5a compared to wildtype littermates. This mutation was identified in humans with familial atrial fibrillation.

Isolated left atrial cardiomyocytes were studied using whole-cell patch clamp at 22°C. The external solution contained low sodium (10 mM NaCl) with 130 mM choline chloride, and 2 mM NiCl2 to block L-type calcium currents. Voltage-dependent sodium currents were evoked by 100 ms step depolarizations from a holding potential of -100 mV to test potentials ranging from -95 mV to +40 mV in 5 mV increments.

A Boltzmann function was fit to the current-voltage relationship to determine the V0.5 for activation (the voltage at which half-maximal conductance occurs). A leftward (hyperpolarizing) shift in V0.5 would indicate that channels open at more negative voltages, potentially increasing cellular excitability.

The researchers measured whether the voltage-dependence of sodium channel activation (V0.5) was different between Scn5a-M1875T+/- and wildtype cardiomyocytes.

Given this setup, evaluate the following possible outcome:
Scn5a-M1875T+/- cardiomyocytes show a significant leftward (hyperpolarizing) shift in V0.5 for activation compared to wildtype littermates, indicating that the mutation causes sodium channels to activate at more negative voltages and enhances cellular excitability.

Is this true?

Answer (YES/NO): NO